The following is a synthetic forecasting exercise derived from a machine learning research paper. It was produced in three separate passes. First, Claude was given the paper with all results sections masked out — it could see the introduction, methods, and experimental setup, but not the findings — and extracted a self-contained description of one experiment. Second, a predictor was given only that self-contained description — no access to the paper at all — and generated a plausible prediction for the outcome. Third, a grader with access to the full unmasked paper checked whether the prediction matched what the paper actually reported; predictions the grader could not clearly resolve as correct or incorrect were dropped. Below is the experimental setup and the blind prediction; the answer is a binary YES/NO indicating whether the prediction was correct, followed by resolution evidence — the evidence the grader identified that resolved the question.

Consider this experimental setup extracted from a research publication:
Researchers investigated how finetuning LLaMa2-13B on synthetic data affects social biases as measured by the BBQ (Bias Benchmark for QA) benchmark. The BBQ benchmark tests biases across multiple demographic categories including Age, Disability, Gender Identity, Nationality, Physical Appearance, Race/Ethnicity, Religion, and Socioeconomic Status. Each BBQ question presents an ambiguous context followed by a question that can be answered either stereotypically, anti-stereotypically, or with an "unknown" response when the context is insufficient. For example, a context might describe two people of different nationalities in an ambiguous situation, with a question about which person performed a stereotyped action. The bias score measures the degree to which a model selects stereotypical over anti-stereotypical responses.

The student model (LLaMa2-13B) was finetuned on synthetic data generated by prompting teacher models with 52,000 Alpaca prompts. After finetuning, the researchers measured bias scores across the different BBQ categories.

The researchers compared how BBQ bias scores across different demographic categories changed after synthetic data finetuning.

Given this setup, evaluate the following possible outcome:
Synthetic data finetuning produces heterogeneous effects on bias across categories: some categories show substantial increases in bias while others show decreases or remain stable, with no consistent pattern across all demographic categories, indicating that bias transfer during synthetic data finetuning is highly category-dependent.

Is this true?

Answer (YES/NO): NO